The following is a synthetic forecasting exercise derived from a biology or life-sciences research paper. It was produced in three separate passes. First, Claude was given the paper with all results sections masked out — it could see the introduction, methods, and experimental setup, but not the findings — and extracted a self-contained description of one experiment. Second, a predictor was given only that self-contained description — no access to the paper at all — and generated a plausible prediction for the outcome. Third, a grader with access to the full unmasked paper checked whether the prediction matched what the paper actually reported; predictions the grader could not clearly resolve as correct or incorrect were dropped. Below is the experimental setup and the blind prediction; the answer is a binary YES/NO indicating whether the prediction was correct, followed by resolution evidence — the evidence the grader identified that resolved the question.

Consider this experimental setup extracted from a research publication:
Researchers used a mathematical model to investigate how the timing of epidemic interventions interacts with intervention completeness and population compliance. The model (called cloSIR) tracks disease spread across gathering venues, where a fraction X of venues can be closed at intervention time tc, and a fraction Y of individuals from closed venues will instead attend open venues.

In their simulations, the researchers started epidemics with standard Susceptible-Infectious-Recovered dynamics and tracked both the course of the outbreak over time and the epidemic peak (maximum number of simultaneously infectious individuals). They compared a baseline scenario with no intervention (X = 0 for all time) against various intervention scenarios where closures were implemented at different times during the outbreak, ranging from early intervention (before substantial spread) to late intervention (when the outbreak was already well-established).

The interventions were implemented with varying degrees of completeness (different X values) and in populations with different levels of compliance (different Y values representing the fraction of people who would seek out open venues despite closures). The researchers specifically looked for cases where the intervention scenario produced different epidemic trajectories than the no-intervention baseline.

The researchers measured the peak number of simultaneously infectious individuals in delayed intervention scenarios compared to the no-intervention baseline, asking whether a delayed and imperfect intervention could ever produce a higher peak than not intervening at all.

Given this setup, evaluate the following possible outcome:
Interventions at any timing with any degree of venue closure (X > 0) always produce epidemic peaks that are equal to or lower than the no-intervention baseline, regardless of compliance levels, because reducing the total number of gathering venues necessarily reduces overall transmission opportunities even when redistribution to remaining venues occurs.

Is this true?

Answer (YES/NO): NO